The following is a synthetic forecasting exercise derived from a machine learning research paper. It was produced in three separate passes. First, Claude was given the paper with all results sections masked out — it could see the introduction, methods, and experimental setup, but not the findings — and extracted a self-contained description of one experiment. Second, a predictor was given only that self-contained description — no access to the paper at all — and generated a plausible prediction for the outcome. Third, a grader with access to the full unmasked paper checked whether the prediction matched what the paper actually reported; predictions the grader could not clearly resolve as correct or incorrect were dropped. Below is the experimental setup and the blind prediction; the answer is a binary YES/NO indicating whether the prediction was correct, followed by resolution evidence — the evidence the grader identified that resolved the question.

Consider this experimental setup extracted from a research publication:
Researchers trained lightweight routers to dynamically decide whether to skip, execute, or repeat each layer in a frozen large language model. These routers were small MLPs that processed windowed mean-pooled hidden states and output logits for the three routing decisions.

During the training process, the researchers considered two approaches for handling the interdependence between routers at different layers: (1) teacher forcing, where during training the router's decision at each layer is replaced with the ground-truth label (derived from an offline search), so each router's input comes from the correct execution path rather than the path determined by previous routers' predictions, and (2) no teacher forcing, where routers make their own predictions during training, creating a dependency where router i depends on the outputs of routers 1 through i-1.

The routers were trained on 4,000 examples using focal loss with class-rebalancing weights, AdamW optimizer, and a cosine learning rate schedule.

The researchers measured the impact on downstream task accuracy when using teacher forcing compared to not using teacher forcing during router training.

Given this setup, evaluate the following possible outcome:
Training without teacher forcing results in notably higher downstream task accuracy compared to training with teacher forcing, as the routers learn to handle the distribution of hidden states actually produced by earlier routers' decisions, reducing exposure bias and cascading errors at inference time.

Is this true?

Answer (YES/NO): NO